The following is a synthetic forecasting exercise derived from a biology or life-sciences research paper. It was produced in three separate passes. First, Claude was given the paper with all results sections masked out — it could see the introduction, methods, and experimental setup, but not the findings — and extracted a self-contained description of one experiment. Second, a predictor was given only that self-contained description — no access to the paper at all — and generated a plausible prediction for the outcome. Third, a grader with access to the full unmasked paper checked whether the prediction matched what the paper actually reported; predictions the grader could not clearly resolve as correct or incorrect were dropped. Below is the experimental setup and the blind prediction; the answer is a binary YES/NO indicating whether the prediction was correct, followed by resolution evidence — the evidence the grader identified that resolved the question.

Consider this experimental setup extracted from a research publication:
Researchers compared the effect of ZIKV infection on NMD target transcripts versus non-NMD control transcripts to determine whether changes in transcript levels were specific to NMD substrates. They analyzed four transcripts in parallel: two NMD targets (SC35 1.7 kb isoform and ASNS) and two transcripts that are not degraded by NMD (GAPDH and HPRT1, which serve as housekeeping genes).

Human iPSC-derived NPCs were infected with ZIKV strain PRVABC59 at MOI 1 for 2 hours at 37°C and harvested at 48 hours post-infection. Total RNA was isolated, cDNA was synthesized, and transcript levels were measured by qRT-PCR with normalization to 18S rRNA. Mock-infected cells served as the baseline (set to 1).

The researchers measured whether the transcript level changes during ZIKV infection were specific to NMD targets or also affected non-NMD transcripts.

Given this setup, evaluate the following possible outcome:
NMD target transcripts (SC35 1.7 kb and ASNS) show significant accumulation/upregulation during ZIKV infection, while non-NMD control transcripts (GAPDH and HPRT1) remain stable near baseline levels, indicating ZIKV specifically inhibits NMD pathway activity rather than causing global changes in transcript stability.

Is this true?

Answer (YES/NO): YES